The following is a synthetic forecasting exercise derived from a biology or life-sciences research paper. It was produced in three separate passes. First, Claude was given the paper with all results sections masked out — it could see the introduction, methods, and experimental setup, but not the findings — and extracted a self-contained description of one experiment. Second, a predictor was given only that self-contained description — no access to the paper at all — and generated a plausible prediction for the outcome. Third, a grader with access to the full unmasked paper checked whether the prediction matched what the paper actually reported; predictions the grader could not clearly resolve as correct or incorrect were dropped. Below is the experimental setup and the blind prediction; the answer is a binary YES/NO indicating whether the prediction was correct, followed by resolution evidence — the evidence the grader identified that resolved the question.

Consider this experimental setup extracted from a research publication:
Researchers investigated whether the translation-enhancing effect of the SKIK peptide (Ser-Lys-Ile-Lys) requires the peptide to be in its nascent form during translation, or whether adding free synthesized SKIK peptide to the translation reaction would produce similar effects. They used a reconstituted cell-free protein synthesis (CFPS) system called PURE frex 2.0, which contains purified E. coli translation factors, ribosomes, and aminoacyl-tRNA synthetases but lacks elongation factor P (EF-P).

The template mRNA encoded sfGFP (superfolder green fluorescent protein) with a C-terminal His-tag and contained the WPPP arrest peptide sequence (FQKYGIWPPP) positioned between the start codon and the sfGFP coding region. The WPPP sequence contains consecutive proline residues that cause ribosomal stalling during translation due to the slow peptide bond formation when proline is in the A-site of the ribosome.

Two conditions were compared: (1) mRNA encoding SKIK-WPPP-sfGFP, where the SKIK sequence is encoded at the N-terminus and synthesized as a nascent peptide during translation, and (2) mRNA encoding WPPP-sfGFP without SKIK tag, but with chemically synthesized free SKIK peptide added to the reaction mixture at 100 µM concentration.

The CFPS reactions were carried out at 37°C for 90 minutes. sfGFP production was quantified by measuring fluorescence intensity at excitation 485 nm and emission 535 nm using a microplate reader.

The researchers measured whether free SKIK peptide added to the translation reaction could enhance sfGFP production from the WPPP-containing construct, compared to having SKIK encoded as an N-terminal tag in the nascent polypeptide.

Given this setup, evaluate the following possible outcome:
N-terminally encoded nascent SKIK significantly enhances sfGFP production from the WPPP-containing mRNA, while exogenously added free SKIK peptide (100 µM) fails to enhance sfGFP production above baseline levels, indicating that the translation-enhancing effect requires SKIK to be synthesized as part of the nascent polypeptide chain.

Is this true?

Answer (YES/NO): YES